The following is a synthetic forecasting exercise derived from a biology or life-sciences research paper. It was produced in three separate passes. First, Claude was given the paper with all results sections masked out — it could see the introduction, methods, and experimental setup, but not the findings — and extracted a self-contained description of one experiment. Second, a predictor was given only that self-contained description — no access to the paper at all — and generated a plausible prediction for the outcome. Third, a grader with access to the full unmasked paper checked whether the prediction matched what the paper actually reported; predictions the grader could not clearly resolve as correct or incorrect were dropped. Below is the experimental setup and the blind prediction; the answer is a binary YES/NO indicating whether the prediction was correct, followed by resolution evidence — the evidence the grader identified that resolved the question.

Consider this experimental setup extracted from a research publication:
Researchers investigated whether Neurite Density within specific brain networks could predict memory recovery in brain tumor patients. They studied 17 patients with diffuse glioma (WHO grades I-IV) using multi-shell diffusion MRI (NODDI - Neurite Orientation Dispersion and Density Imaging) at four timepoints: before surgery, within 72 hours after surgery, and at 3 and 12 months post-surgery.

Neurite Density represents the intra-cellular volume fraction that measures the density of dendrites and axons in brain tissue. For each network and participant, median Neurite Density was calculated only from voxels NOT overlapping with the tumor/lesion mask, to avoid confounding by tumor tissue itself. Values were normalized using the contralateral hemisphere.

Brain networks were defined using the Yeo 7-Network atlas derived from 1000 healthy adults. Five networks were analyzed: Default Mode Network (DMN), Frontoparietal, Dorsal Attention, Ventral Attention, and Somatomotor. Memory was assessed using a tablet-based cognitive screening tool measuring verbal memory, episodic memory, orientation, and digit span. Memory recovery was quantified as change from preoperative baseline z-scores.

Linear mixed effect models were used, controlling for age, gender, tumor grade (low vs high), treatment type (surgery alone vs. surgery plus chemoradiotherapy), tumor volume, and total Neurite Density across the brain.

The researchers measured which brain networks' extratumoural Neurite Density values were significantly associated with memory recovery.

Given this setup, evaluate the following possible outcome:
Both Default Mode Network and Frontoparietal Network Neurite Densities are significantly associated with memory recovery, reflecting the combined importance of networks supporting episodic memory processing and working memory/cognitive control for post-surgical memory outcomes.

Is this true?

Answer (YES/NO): YES